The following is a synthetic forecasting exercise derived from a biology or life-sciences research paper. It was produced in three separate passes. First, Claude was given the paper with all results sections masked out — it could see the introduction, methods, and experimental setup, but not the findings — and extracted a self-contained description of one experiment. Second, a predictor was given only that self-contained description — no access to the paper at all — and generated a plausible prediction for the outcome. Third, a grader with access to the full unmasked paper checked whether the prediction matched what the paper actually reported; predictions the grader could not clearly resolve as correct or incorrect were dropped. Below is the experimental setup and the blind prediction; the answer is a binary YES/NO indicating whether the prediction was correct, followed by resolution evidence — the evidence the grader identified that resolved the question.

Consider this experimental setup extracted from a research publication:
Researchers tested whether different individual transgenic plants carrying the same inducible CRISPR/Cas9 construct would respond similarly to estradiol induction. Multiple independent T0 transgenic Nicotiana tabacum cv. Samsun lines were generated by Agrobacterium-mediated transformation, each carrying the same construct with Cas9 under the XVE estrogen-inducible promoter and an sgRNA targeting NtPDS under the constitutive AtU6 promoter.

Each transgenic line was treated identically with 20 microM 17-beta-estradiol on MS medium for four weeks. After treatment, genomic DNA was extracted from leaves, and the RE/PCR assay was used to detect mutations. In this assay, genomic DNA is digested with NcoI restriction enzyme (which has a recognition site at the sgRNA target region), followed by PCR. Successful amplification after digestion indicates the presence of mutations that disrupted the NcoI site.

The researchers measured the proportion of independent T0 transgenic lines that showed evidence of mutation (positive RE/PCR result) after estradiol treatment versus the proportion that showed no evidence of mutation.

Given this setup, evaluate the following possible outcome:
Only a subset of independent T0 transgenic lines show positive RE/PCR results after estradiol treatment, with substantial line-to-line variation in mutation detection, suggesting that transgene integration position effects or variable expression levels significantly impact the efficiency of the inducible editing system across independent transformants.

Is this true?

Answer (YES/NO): NO